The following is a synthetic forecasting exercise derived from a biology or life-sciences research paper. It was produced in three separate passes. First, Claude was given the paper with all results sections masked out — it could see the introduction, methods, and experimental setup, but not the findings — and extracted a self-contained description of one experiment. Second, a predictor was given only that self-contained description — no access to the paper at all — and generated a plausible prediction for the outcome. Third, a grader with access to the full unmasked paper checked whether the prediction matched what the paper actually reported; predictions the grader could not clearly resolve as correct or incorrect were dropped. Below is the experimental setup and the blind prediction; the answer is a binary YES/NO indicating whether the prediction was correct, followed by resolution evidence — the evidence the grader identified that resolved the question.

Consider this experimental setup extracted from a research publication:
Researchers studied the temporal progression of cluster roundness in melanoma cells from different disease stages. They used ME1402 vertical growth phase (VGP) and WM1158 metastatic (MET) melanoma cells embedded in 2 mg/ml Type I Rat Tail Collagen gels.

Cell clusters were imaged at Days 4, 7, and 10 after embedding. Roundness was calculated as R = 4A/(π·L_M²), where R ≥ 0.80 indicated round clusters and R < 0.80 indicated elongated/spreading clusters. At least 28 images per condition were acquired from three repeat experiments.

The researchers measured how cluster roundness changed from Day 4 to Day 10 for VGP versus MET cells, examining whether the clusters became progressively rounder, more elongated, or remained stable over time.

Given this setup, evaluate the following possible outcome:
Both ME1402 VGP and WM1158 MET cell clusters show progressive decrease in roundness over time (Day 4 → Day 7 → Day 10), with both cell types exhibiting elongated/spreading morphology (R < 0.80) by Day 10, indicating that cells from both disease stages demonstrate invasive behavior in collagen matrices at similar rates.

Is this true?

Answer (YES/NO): NO